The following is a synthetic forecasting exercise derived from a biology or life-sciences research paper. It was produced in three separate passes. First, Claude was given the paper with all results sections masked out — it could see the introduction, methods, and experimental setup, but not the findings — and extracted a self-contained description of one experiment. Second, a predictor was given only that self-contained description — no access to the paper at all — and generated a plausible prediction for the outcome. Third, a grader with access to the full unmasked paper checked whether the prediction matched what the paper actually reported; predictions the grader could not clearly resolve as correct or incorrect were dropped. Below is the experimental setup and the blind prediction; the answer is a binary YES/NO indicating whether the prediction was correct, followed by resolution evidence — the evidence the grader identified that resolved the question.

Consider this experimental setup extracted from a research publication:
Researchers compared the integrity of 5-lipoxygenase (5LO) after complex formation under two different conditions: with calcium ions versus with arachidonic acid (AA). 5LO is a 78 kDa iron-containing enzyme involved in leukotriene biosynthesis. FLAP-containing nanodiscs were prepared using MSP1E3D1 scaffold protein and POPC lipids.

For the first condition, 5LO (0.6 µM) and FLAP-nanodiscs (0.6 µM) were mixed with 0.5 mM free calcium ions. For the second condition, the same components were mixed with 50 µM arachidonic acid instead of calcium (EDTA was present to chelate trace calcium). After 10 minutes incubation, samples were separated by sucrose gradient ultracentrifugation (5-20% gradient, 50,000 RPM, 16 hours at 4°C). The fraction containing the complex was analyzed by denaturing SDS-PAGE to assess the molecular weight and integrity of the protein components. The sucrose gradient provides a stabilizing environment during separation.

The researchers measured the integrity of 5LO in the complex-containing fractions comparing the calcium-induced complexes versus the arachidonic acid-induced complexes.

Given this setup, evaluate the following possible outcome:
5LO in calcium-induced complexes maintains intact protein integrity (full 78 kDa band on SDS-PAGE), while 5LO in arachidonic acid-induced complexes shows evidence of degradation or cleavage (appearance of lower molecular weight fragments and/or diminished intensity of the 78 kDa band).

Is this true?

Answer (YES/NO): NO